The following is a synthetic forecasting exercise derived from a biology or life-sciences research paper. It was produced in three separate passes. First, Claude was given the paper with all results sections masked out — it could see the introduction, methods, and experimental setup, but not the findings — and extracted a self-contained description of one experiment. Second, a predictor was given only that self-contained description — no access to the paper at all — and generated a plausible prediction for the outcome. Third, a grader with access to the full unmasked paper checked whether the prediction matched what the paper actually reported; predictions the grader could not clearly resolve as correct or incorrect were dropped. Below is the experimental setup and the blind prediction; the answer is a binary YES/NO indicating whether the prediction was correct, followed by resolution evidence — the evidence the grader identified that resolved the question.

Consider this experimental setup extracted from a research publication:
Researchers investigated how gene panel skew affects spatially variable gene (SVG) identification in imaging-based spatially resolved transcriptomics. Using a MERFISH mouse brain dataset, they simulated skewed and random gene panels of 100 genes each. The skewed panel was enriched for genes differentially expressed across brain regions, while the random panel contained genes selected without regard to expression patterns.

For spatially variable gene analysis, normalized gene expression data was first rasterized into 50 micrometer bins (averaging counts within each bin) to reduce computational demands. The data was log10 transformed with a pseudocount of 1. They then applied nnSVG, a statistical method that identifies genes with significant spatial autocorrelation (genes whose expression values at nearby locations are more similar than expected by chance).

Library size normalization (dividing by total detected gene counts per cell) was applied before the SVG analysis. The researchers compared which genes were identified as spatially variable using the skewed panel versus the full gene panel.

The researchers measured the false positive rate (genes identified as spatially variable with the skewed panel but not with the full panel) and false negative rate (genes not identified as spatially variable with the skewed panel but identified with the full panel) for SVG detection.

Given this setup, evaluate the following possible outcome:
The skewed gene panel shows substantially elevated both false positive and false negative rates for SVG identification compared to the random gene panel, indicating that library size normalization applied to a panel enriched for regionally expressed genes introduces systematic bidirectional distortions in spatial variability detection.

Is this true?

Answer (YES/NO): NO